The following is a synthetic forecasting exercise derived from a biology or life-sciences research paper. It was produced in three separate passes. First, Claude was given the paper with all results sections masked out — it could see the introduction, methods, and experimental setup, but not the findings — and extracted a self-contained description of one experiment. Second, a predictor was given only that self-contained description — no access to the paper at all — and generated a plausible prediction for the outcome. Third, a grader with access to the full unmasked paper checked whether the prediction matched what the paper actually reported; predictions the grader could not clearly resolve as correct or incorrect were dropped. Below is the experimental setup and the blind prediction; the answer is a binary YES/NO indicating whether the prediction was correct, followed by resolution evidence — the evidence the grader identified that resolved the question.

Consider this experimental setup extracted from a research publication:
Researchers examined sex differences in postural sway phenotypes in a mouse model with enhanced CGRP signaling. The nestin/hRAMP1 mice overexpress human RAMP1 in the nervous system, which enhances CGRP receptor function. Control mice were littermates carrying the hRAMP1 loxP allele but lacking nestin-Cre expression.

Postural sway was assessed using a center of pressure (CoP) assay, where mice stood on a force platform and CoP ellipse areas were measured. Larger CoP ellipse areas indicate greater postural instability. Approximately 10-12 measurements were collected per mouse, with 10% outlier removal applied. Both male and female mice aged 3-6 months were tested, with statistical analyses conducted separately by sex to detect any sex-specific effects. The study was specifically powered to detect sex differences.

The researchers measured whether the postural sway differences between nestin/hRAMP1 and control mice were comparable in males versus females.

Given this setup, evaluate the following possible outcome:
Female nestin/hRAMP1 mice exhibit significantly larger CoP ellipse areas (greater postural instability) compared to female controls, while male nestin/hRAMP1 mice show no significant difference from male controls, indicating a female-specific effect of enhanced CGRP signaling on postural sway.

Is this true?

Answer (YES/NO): NO